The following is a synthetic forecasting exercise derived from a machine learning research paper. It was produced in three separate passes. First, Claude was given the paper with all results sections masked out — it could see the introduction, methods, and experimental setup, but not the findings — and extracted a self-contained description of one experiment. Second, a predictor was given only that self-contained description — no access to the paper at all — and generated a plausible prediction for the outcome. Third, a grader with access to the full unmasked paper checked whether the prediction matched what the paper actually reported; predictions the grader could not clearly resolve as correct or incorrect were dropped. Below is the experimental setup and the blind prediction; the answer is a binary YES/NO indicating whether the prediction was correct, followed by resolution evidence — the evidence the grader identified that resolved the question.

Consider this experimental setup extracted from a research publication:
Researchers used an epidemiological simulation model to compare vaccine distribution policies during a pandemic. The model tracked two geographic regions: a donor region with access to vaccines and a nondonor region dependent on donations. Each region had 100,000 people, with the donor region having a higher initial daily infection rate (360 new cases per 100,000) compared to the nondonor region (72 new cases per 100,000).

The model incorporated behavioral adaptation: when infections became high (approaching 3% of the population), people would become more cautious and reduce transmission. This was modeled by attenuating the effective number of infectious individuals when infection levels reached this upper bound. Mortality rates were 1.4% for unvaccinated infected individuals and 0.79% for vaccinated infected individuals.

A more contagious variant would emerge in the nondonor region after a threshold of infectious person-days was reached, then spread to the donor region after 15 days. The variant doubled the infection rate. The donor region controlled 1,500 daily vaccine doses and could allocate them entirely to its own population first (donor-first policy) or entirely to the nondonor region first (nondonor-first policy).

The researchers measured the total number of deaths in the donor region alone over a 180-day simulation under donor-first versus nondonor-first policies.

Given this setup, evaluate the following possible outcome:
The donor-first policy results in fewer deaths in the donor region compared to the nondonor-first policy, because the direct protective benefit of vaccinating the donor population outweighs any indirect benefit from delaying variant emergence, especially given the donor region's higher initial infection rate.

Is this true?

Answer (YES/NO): NO